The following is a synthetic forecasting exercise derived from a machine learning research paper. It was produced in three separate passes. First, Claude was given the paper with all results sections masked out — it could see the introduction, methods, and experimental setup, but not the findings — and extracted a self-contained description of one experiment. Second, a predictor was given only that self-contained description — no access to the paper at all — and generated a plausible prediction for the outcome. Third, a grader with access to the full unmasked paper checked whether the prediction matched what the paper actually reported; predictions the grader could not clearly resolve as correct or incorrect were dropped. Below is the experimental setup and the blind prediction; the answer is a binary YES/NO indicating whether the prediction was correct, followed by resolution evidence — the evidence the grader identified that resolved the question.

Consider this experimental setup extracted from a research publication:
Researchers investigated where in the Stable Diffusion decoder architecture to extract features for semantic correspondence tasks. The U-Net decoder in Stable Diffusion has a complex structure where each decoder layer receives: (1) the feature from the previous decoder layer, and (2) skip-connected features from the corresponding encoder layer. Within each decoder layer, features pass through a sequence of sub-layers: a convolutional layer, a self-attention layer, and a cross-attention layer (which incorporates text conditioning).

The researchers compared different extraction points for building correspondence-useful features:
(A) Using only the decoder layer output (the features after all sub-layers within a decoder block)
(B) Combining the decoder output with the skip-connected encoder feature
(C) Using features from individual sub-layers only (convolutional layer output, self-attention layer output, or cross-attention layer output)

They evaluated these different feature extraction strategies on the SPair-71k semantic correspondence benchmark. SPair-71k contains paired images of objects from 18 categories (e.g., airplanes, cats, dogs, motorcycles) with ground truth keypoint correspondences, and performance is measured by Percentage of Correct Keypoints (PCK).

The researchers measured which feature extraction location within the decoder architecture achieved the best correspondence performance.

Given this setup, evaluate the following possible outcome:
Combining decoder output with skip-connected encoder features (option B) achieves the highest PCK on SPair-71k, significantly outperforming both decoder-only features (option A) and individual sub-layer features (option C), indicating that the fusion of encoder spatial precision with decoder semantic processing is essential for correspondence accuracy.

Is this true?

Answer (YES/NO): NO